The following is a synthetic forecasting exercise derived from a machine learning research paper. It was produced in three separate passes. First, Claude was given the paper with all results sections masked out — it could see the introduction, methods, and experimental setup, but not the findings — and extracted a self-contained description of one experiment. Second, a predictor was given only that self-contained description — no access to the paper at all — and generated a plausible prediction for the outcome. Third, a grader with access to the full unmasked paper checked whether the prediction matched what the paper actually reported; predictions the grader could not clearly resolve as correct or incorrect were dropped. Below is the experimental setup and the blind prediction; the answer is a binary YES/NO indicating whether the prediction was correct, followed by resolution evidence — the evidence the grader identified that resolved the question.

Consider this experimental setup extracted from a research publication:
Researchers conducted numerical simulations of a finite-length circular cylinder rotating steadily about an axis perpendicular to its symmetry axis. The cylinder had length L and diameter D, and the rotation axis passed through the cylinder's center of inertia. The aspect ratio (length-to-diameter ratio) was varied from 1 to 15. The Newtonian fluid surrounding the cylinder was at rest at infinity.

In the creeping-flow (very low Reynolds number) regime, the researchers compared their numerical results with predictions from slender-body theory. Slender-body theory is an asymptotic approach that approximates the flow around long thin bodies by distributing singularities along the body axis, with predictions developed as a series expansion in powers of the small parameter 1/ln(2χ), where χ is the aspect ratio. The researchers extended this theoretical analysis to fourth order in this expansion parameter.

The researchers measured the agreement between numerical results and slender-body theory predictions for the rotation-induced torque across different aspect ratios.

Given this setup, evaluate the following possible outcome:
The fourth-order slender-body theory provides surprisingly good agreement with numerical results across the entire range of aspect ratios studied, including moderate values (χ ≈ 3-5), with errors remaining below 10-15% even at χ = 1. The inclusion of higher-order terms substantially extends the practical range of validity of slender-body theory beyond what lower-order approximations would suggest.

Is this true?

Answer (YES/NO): NO